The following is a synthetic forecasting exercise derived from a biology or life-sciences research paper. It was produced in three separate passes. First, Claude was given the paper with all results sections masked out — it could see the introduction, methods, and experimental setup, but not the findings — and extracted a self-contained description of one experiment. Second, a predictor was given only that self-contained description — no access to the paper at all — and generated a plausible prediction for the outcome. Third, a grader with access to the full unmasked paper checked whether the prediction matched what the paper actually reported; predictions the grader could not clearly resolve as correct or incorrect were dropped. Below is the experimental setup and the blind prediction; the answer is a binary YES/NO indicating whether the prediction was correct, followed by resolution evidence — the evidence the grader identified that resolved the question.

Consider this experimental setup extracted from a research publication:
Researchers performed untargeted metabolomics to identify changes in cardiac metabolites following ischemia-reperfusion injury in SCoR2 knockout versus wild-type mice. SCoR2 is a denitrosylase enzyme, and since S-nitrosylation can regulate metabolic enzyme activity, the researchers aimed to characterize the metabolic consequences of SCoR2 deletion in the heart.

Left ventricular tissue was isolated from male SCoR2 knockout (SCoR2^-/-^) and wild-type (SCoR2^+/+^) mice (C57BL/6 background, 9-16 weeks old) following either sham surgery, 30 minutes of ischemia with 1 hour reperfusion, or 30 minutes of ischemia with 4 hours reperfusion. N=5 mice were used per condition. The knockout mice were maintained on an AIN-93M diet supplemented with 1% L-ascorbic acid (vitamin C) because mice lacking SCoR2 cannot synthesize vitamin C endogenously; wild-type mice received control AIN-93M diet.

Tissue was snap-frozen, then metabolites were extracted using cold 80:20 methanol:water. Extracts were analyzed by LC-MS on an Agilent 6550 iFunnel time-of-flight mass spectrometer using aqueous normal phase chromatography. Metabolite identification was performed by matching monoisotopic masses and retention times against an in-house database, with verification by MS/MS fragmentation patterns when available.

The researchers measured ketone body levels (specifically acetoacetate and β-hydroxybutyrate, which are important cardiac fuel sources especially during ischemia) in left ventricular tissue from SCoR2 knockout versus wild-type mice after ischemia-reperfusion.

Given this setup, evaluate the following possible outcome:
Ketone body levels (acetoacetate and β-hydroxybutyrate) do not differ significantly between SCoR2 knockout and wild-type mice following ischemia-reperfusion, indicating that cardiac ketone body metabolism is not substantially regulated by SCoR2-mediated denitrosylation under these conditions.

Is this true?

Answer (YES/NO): NO